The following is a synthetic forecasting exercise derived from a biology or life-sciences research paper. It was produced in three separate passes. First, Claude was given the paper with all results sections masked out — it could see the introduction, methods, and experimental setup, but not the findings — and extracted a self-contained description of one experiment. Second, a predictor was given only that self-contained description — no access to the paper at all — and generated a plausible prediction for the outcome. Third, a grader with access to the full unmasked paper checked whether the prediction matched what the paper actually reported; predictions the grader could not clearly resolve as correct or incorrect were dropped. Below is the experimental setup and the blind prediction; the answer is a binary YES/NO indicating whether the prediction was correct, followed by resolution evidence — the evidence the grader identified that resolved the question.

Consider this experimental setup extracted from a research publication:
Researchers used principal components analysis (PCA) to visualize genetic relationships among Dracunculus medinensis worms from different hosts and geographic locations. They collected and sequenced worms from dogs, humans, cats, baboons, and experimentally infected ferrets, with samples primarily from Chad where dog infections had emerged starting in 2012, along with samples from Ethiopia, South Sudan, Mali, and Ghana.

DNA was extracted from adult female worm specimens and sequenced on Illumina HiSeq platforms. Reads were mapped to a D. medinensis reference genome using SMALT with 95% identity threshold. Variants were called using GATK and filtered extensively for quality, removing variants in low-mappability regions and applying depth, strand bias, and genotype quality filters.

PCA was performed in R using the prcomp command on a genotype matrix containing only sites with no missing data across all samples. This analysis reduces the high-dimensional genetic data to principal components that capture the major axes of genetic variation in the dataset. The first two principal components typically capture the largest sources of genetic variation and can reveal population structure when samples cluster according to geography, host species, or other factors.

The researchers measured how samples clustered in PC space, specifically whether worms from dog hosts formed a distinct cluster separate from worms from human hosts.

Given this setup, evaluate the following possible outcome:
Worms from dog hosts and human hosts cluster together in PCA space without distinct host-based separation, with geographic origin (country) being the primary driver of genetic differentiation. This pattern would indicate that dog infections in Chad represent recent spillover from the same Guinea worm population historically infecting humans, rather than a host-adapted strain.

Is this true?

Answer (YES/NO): YES